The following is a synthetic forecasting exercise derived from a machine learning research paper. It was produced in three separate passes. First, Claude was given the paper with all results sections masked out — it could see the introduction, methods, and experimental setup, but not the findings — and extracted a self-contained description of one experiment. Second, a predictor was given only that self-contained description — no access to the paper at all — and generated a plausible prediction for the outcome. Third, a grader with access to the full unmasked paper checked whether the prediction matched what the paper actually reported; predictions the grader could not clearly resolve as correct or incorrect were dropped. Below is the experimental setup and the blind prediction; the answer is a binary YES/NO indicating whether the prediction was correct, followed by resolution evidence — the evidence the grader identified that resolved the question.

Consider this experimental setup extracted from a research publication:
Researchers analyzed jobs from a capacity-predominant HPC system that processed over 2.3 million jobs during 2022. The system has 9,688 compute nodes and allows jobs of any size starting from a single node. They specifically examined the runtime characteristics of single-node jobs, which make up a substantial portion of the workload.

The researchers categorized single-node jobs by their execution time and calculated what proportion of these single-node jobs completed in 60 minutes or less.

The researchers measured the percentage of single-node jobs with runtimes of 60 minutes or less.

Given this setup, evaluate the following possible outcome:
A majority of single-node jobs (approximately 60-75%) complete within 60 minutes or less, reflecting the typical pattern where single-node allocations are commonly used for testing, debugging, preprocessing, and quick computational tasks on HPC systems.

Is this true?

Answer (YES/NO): YES